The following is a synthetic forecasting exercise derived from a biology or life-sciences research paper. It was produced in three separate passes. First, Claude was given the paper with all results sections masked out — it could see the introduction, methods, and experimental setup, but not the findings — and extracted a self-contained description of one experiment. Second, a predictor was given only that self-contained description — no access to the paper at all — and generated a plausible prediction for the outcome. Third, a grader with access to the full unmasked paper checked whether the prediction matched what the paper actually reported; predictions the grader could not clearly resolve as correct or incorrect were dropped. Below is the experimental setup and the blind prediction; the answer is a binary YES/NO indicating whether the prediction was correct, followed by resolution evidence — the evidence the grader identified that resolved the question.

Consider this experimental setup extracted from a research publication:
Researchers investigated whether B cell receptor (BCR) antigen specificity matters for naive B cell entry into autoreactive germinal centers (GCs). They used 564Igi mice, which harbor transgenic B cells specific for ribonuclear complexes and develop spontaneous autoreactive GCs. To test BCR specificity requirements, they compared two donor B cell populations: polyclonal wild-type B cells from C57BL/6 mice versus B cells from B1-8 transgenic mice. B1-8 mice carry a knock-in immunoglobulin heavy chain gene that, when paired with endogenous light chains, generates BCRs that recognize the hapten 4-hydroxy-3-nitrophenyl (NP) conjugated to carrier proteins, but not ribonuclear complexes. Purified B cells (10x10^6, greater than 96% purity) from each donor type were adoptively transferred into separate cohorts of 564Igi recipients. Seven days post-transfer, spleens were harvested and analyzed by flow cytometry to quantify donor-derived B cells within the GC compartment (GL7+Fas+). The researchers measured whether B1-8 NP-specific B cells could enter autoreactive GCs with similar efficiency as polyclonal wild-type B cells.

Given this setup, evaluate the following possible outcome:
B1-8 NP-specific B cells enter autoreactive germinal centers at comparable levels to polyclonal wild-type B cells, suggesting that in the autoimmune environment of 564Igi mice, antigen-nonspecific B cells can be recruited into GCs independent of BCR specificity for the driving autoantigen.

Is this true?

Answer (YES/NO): NO